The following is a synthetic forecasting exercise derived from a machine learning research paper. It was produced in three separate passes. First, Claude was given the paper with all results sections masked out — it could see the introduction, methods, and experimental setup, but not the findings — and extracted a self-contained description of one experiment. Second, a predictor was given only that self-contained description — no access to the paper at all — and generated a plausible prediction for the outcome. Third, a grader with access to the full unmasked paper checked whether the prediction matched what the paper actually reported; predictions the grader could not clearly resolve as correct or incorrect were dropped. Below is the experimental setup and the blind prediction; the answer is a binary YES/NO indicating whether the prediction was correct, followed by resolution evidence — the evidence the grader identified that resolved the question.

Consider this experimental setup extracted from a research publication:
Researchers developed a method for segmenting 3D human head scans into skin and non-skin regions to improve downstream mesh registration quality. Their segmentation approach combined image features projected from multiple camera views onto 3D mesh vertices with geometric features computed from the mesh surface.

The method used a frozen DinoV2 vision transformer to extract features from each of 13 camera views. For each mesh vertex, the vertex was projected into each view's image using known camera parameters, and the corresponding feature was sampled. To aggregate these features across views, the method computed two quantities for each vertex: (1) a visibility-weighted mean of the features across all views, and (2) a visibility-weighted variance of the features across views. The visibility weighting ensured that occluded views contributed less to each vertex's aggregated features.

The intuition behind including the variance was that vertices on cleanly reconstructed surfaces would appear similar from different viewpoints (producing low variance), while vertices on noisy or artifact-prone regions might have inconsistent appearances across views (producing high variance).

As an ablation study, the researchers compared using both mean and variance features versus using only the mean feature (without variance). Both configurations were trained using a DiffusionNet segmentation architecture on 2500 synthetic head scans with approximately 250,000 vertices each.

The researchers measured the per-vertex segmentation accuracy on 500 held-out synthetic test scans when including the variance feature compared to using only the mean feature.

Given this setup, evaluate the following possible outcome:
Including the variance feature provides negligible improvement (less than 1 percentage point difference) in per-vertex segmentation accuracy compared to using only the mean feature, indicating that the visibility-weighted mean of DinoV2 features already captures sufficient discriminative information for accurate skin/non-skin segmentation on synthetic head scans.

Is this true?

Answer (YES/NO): YES